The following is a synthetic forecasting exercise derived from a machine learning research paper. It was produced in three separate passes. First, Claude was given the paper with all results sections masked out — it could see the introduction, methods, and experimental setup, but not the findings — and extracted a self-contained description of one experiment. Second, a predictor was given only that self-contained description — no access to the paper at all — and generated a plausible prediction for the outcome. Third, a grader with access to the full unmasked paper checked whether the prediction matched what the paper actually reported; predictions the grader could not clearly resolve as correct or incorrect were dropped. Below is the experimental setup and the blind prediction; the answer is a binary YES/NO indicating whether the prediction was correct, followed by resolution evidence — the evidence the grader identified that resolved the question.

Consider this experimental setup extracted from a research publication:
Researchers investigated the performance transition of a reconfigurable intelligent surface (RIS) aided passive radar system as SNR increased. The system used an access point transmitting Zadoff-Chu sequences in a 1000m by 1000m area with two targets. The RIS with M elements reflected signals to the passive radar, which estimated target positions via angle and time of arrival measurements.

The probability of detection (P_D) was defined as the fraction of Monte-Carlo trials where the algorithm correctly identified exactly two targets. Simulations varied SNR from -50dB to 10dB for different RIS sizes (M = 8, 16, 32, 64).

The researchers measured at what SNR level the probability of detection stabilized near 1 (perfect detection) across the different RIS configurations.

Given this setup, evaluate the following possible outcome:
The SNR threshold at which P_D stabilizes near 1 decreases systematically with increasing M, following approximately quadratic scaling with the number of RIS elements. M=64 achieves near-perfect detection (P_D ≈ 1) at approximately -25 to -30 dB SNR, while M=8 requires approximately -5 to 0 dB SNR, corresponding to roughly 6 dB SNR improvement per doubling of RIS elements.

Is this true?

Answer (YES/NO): NO